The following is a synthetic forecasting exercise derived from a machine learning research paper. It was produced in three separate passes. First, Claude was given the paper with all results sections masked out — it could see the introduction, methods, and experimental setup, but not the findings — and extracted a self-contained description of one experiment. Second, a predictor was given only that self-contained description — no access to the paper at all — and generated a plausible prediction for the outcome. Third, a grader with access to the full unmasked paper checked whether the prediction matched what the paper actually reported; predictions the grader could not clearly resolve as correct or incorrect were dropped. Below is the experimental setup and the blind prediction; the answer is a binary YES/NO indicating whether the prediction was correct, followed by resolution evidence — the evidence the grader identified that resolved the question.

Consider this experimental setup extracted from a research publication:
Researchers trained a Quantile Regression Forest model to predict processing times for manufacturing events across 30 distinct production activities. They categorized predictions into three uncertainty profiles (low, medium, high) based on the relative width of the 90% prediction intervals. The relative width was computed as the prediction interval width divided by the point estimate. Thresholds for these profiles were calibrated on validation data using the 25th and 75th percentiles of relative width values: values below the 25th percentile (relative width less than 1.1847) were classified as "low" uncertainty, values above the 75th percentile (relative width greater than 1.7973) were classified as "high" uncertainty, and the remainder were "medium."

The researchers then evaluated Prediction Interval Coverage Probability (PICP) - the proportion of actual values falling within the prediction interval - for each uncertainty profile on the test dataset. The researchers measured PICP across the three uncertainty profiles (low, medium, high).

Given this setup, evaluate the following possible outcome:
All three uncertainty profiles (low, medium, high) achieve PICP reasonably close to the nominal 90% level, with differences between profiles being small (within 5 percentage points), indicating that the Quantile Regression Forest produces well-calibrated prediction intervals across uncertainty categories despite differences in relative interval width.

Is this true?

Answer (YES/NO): NO